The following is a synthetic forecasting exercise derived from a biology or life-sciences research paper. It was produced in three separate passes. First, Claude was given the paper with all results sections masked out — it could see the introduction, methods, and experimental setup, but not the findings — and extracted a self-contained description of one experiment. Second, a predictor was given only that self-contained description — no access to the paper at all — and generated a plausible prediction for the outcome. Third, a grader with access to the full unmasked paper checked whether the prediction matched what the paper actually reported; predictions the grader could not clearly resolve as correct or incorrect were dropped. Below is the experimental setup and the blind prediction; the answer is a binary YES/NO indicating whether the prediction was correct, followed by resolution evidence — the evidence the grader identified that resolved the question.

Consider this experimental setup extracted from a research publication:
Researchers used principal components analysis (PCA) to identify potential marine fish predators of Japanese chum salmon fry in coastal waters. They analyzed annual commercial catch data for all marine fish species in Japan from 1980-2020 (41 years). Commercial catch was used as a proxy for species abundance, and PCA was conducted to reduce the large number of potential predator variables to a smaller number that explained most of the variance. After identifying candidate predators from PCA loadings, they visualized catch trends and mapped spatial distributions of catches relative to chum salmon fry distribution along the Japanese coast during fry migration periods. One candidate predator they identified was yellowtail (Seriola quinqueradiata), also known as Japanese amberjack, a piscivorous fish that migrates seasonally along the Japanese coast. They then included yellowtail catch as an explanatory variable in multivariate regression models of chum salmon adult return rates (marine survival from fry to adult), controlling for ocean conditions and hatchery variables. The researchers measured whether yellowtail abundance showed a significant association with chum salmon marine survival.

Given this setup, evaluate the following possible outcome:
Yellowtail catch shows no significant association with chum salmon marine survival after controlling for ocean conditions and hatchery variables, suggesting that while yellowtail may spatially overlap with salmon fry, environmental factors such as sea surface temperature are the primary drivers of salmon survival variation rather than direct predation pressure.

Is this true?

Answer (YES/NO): NO